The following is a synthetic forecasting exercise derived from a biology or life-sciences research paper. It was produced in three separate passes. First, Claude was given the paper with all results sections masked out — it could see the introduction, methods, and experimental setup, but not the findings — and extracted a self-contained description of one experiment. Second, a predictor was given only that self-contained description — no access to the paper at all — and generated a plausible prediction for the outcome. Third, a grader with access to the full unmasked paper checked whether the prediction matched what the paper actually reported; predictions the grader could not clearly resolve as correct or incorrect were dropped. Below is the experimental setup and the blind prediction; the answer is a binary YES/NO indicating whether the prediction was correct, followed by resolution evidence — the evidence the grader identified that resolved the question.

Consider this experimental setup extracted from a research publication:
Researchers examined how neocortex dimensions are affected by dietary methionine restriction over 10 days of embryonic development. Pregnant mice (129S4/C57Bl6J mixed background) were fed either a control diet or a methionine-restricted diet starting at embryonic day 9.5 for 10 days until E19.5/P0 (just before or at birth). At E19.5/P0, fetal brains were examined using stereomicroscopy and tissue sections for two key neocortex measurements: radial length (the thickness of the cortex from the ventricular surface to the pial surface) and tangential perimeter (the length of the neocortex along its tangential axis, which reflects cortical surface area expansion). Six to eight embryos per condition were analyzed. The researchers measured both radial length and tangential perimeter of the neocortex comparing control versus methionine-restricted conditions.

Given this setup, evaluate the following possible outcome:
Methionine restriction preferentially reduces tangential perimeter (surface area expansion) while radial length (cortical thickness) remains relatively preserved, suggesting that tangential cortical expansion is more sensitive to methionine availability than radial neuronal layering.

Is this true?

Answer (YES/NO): NO